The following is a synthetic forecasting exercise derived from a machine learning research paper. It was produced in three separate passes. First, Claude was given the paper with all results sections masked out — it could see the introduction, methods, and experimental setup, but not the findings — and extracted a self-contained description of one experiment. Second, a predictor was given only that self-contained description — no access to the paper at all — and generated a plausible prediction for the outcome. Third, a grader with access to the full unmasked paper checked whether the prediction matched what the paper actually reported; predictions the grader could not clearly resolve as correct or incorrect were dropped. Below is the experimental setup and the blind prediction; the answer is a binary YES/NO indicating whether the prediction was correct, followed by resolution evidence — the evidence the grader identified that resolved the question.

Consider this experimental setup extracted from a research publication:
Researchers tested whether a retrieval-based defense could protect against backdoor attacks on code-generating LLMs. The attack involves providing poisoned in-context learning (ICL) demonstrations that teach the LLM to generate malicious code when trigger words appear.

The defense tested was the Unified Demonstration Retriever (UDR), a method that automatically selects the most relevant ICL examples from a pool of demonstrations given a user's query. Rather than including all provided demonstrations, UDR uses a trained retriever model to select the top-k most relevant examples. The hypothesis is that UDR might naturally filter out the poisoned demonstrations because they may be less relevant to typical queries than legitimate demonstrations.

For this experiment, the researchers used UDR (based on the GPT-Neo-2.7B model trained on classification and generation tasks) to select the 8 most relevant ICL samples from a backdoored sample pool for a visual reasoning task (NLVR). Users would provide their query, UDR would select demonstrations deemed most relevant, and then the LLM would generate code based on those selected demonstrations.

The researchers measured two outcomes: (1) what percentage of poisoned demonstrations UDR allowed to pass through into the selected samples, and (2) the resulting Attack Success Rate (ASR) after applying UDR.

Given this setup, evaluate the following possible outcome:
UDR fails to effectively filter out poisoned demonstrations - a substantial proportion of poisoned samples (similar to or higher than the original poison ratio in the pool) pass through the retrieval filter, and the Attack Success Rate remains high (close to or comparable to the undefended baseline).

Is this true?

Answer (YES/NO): NO